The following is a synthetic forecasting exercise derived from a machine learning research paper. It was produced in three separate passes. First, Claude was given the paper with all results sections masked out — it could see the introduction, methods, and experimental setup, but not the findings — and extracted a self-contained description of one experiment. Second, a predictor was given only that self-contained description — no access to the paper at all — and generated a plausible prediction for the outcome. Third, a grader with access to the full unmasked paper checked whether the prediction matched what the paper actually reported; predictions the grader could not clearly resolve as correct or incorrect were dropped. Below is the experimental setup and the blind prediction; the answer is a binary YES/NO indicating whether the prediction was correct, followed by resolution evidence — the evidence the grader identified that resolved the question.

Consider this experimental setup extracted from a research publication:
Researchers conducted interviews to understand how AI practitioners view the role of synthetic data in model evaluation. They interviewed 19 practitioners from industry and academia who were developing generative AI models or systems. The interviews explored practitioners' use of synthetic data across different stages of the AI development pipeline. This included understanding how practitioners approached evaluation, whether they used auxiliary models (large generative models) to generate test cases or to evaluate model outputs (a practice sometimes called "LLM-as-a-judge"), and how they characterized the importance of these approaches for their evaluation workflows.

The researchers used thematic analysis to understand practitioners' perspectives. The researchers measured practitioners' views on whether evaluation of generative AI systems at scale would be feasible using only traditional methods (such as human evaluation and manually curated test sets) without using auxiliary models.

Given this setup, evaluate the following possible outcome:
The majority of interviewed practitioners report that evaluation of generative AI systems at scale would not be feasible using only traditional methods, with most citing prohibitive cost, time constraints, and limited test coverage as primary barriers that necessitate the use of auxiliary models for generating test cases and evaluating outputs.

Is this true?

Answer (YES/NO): YES